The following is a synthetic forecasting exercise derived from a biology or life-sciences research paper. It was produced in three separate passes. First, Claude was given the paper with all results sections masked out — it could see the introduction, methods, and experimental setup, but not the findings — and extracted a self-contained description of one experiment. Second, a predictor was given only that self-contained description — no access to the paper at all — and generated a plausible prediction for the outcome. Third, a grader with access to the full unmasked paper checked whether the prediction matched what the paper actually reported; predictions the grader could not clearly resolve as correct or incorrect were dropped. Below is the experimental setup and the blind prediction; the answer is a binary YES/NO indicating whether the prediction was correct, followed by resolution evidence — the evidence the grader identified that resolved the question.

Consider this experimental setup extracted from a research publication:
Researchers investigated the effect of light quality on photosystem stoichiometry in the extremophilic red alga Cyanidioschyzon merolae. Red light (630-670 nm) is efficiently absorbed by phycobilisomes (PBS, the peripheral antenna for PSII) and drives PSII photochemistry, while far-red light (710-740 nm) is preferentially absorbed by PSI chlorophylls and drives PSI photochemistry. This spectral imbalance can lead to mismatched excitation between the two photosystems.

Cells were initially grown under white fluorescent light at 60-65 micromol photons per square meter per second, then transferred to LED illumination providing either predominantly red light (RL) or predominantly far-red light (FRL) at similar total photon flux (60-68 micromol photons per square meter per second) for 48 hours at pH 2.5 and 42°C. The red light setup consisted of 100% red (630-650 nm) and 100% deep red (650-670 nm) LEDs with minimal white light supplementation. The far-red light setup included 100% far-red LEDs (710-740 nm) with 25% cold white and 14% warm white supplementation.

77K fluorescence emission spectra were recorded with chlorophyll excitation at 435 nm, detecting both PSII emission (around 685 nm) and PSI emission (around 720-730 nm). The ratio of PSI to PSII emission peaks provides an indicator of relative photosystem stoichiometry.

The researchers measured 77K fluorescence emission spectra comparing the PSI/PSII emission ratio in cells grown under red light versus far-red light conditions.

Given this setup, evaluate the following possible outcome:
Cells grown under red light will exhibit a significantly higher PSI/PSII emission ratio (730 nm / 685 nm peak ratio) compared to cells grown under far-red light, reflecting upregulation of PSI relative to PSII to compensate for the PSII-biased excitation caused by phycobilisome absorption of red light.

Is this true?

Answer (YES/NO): NO